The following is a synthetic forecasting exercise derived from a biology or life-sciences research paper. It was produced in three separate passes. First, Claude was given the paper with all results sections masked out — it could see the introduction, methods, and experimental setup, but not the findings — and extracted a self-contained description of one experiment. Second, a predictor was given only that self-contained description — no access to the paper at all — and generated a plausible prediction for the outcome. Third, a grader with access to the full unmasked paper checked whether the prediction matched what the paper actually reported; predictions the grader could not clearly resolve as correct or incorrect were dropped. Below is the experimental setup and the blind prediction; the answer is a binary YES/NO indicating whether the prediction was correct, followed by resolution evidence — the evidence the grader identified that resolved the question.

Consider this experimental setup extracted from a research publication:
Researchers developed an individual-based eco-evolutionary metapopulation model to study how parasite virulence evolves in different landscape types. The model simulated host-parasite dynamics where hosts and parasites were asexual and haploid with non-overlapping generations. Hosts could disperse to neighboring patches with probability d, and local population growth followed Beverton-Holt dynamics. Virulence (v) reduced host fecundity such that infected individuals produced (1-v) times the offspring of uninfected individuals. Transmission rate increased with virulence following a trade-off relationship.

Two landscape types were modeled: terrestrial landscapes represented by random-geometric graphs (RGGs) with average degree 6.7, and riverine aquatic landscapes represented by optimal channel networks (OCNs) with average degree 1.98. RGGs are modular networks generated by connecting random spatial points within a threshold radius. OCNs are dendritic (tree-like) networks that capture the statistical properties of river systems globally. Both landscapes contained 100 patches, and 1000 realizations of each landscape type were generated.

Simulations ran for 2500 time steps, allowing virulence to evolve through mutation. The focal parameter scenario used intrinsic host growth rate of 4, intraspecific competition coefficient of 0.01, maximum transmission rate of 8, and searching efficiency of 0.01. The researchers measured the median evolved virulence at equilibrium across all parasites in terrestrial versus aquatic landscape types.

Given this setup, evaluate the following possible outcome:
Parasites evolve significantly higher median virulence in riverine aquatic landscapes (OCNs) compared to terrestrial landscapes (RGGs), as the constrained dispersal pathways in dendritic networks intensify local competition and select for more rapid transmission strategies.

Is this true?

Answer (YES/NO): NO